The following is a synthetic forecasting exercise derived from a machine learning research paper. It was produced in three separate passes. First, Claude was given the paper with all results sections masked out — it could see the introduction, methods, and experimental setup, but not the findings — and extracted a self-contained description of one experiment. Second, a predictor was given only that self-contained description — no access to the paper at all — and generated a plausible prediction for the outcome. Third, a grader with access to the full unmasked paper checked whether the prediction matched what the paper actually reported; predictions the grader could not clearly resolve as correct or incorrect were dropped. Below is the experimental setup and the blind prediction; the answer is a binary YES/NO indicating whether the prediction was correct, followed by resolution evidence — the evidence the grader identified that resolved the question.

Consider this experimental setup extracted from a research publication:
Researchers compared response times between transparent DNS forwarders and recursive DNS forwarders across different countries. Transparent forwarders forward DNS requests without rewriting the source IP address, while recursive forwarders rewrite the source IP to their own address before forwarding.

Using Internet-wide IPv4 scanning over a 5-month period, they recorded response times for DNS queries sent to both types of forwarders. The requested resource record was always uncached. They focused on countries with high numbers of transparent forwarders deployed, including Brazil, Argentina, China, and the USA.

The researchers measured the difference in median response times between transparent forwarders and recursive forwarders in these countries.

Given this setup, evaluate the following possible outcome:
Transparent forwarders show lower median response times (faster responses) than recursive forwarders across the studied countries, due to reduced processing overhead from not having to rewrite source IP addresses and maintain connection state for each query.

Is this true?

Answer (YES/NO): YES